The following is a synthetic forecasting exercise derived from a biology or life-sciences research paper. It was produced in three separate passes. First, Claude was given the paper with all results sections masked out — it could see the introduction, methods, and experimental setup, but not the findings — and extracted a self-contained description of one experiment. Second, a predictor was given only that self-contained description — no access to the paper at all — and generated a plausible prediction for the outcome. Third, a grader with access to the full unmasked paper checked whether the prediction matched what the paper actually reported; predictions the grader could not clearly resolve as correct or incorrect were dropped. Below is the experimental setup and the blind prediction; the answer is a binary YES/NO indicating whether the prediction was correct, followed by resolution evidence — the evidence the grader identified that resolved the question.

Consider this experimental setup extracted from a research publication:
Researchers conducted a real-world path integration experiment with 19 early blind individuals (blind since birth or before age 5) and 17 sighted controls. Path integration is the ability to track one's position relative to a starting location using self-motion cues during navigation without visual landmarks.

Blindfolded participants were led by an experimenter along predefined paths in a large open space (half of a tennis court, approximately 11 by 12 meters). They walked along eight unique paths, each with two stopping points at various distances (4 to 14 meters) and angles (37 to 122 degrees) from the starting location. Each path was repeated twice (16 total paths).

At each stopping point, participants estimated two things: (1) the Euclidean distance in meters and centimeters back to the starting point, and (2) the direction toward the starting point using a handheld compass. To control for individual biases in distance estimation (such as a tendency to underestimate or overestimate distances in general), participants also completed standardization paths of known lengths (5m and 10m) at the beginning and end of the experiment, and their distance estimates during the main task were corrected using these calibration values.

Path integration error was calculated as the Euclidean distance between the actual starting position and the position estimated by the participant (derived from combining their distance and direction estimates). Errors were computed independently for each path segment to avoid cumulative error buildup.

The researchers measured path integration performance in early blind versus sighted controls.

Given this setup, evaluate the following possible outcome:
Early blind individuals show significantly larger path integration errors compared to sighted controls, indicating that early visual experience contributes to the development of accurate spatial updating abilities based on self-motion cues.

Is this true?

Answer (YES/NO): YES